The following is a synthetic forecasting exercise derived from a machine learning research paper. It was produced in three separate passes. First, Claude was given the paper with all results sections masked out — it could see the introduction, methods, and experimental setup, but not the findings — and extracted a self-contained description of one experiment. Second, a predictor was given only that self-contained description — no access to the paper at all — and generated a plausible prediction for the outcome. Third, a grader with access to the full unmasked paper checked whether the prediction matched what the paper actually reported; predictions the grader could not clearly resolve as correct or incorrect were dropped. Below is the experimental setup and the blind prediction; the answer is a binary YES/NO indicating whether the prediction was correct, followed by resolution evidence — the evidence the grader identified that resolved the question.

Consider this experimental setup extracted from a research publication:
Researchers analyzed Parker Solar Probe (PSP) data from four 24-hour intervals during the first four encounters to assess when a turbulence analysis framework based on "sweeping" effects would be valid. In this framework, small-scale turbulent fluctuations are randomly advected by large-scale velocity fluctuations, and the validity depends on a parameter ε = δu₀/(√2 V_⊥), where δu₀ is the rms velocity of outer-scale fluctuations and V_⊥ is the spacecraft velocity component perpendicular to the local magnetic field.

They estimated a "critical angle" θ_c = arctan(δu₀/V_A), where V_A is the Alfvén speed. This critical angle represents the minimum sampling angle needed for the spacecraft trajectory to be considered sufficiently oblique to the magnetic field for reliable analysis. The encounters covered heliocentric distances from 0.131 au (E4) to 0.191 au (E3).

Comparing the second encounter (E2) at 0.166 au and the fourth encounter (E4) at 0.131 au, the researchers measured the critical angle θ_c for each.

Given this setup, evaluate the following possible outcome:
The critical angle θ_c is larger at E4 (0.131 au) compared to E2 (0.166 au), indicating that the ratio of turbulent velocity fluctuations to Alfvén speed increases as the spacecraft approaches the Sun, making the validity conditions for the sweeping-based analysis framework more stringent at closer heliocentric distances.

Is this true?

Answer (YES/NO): YES